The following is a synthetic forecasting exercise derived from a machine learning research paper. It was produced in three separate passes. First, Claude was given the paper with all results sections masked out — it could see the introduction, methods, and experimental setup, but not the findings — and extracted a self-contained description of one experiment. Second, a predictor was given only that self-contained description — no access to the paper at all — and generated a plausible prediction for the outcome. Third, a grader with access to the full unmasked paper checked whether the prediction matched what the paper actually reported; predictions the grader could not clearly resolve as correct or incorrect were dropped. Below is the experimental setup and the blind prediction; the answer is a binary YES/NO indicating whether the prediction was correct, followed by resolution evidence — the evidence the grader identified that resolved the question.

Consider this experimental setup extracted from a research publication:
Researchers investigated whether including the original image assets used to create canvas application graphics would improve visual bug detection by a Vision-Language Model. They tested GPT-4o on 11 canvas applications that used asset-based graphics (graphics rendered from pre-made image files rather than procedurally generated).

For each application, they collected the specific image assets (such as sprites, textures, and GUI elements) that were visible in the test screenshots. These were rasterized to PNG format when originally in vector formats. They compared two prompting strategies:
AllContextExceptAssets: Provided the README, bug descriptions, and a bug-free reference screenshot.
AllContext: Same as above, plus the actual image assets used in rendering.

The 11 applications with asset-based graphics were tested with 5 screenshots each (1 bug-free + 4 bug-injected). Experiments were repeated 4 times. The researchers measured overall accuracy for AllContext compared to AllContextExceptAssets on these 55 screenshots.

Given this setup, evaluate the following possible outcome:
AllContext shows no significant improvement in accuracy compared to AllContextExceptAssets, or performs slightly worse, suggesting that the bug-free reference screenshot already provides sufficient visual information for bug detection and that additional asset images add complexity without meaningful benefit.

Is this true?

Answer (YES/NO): YES